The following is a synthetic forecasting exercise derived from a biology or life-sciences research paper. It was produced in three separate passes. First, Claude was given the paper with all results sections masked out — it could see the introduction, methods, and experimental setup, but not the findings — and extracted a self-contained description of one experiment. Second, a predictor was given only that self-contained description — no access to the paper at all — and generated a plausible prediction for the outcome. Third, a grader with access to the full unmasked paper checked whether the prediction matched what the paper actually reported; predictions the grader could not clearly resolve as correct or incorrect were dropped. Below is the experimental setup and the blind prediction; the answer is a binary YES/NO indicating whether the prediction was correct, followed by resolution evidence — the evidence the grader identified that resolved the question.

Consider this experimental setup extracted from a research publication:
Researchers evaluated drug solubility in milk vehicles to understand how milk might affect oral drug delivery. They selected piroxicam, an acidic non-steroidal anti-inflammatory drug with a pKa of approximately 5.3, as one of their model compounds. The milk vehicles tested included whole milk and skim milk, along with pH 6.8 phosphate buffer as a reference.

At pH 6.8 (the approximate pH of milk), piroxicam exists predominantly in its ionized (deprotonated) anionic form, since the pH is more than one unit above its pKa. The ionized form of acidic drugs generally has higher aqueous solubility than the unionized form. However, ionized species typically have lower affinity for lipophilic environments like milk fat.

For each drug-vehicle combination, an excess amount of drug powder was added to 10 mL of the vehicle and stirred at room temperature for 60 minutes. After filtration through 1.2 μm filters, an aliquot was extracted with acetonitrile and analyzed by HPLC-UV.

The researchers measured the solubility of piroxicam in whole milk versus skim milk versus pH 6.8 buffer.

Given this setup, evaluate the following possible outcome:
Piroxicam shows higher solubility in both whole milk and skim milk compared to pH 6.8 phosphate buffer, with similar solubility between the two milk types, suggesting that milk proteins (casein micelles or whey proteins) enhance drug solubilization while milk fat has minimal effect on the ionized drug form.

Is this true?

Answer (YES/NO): NO